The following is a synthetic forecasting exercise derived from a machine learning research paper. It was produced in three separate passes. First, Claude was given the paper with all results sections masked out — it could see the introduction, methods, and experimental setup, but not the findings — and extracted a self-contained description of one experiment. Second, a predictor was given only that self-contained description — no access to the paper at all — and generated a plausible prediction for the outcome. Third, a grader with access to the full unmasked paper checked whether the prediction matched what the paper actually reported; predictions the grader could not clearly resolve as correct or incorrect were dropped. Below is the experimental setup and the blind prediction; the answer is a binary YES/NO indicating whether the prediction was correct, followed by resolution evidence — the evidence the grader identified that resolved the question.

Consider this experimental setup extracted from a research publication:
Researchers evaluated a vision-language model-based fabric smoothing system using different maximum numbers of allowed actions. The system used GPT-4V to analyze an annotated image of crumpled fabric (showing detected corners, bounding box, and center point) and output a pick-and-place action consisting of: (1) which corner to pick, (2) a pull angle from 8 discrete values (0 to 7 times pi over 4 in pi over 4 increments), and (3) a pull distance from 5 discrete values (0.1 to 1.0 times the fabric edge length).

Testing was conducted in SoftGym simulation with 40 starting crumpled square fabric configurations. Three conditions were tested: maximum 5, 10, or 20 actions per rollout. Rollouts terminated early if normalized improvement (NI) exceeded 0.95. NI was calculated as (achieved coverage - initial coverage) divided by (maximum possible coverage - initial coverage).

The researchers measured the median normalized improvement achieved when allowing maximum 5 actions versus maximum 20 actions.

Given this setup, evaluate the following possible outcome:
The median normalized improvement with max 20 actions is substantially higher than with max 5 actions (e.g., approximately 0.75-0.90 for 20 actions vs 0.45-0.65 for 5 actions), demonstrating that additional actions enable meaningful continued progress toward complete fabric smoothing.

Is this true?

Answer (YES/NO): NO